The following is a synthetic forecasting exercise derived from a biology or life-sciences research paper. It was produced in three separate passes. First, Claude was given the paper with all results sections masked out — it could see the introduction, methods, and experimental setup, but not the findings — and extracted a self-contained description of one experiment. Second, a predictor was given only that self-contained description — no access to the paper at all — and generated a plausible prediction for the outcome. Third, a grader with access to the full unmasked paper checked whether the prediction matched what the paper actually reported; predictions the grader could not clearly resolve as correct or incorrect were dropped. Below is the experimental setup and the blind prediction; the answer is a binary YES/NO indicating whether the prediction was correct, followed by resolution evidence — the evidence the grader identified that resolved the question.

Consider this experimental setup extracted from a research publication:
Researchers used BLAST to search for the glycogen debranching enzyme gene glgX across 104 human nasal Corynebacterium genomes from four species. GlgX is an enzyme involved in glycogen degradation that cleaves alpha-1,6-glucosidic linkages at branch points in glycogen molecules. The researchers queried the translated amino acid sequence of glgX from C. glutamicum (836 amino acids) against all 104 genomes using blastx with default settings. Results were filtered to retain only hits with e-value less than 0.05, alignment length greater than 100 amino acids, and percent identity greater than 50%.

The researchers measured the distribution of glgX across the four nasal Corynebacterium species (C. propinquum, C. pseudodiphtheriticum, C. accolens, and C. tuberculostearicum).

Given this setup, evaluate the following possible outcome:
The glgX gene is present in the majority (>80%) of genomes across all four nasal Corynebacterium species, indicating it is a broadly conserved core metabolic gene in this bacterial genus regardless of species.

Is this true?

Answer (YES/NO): NO